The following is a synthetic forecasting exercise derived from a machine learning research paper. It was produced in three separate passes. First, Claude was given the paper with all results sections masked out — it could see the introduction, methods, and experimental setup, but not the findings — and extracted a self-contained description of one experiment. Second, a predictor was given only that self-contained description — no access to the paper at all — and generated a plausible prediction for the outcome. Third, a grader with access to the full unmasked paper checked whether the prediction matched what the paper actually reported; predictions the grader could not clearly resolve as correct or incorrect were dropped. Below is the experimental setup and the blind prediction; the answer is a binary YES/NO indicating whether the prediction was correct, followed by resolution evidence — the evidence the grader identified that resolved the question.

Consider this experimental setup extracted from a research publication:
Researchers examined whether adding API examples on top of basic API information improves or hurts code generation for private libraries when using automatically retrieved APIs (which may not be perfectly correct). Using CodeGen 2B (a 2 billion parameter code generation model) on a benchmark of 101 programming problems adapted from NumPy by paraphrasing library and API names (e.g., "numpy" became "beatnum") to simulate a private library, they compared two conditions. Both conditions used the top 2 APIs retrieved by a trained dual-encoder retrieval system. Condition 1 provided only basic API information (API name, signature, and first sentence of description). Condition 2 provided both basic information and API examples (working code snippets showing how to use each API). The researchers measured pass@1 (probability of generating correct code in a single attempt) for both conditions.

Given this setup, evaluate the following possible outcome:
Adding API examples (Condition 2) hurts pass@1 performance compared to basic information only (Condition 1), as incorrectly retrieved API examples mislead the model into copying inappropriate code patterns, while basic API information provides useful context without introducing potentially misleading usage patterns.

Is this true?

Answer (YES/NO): YES